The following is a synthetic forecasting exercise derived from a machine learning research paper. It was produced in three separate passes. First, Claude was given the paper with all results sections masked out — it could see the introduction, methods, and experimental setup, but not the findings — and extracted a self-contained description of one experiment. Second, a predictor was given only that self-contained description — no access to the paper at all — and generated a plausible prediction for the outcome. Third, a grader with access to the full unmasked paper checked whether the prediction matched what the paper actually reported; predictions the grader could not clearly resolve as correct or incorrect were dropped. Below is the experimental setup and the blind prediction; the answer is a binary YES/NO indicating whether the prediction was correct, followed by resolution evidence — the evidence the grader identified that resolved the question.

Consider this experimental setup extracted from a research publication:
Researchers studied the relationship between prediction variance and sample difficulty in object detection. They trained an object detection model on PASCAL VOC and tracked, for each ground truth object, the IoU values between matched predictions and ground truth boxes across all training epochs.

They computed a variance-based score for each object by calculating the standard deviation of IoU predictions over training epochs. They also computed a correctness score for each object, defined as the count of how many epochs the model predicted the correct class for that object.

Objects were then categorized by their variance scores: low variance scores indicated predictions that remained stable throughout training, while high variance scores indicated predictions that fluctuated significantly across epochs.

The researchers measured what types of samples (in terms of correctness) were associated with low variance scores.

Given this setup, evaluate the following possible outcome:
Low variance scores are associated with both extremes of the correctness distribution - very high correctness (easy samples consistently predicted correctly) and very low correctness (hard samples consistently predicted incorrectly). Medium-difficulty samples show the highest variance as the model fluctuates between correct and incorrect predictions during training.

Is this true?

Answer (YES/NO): YES